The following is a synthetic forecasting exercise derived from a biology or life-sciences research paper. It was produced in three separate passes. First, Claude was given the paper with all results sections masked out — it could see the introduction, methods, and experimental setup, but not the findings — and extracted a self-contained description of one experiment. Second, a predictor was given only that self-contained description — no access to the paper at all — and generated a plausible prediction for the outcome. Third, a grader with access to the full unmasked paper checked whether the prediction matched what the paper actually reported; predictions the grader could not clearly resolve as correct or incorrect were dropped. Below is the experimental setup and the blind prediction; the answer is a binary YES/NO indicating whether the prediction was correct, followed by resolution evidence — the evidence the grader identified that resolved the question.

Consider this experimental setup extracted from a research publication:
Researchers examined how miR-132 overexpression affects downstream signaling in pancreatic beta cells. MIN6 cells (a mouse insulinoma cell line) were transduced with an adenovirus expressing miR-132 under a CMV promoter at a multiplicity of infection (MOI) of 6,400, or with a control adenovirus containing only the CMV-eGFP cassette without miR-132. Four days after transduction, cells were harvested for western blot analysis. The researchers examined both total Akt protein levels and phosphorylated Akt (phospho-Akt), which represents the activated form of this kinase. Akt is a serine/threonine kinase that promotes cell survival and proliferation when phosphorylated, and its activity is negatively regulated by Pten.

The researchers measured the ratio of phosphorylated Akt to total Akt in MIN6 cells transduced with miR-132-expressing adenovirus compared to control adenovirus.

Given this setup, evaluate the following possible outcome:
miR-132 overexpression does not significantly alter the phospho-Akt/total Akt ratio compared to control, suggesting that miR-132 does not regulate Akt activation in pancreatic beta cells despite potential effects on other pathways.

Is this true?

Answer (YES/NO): NO